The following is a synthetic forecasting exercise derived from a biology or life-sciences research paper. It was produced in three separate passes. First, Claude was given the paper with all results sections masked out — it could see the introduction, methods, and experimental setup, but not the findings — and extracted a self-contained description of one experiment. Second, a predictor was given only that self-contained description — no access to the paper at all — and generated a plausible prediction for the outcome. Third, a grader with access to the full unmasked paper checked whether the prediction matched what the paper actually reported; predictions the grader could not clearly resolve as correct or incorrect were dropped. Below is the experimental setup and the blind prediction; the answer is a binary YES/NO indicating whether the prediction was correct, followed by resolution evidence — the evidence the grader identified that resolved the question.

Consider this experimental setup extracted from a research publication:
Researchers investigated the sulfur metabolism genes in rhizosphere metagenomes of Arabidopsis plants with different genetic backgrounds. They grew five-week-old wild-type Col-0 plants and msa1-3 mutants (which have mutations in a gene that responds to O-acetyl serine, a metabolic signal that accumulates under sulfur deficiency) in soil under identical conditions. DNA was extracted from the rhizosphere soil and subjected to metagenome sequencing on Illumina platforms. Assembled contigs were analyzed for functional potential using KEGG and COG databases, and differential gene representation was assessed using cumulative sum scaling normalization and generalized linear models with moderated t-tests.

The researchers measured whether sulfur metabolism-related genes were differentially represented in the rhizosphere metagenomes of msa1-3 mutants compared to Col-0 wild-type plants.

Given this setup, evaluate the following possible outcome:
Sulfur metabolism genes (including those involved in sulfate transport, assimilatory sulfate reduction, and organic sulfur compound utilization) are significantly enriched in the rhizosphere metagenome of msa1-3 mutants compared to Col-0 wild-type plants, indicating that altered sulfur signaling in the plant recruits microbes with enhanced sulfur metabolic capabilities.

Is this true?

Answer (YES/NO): NO